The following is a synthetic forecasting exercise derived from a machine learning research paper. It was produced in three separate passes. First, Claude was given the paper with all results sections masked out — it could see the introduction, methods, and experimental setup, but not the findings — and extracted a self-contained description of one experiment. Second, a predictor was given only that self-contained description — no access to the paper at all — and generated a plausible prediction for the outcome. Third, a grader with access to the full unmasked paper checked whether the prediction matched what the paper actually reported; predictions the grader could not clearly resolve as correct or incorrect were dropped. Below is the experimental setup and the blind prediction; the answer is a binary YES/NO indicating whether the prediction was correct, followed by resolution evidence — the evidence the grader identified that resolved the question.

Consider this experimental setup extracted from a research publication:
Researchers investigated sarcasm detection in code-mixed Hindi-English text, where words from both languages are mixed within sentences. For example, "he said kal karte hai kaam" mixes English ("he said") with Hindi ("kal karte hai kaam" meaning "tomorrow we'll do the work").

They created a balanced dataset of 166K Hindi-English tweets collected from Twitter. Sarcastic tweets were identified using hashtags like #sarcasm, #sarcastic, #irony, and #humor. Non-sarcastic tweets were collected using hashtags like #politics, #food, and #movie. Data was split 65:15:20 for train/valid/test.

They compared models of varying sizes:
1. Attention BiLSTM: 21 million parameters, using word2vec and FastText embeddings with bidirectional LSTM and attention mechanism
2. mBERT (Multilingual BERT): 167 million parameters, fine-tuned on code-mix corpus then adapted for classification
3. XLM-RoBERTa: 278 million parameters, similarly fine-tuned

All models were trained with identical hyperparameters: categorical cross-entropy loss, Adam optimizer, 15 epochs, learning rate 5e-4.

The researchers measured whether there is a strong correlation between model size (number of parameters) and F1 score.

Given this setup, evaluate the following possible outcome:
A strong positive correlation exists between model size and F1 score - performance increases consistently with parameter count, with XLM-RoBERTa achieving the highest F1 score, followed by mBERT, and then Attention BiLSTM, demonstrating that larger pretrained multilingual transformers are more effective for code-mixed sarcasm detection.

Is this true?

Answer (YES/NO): NO